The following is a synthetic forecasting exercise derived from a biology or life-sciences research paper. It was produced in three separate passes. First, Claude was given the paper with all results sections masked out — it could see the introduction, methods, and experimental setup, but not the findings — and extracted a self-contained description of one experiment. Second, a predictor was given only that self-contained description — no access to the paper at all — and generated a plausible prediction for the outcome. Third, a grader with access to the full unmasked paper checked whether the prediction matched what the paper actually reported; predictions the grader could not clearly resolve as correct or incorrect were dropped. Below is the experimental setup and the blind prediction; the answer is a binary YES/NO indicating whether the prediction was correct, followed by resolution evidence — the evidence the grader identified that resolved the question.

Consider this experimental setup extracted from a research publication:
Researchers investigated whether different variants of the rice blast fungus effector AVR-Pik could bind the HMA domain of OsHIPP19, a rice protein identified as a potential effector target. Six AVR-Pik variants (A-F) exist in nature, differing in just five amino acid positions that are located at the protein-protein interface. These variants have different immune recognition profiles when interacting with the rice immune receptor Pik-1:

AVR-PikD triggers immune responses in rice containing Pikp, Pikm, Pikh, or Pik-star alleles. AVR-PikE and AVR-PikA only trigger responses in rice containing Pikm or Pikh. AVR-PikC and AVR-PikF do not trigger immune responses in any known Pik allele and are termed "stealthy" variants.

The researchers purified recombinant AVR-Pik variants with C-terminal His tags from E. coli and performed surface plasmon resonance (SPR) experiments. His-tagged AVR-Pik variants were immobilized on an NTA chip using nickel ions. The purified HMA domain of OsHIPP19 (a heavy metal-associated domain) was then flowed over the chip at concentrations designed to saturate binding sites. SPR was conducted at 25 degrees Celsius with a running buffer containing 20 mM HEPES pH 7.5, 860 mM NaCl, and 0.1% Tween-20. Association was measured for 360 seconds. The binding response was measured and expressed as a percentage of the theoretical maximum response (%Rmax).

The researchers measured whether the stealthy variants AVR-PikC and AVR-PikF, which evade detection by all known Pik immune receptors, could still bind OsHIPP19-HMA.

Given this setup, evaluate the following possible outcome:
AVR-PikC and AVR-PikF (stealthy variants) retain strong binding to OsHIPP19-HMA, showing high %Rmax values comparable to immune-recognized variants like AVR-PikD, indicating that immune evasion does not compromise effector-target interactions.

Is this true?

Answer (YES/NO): YES